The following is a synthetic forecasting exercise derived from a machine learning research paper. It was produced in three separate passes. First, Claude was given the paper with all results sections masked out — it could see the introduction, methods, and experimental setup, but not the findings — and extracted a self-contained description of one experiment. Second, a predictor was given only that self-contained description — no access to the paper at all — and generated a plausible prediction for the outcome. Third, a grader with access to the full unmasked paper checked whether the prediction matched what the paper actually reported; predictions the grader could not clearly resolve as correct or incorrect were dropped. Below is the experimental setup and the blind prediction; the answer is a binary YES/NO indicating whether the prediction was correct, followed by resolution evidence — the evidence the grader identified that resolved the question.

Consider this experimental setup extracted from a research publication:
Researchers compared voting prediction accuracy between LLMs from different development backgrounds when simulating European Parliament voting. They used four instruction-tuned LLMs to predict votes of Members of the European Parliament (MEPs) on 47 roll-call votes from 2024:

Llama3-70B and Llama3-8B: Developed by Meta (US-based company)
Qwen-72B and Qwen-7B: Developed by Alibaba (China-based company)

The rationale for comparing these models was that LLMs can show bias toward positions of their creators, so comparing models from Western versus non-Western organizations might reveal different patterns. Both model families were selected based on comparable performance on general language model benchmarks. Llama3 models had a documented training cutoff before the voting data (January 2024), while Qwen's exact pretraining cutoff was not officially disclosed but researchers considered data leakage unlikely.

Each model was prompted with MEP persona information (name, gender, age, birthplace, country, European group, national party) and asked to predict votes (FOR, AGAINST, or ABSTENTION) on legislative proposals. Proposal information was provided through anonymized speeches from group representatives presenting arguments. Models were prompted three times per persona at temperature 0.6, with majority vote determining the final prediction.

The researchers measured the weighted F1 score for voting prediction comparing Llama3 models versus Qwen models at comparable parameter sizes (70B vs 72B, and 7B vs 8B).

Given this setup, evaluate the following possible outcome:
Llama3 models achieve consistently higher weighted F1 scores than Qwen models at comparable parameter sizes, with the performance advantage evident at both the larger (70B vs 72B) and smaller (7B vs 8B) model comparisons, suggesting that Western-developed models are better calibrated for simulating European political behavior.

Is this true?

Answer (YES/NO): NO